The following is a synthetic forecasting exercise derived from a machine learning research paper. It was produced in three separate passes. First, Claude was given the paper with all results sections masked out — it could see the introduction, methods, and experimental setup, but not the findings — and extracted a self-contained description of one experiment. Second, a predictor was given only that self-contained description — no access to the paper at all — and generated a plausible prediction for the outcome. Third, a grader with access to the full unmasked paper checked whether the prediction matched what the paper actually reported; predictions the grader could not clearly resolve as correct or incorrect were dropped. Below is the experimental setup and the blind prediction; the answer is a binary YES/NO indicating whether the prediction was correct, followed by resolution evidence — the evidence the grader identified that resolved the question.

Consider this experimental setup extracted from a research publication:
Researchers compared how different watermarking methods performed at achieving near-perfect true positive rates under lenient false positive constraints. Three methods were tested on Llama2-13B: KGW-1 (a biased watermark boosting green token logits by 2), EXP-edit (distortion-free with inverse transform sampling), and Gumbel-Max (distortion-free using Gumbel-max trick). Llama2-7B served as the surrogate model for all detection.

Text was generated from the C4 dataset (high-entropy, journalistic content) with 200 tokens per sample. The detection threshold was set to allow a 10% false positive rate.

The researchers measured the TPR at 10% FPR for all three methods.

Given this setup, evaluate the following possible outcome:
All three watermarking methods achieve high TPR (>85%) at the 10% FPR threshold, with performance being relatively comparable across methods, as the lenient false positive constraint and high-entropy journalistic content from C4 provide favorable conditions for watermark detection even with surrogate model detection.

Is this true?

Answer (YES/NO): YES